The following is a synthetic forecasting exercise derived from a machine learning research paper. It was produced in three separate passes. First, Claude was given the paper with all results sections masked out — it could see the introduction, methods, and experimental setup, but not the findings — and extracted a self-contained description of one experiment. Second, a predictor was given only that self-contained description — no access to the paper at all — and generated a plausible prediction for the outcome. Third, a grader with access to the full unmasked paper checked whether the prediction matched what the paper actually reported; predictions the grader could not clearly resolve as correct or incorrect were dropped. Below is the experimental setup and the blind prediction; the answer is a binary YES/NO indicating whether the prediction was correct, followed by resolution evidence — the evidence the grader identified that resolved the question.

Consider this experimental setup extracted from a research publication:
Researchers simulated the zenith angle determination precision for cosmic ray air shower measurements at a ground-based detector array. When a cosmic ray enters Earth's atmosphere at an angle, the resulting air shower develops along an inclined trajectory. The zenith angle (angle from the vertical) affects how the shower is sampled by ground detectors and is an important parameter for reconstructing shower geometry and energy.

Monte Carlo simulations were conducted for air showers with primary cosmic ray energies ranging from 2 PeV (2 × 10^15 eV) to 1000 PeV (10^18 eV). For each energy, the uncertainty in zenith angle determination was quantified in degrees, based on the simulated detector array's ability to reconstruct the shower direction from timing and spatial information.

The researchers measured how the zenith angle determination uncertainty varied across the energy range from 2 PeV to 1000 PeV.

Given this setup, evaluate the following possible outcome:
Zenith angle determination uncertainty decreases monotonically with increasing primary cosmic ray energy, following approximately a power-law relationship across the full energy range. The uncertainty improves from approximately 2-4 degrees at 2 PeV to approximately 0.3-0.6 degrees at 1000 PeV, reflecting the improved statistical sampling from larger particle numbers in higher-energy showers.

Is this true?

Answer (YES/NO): NO